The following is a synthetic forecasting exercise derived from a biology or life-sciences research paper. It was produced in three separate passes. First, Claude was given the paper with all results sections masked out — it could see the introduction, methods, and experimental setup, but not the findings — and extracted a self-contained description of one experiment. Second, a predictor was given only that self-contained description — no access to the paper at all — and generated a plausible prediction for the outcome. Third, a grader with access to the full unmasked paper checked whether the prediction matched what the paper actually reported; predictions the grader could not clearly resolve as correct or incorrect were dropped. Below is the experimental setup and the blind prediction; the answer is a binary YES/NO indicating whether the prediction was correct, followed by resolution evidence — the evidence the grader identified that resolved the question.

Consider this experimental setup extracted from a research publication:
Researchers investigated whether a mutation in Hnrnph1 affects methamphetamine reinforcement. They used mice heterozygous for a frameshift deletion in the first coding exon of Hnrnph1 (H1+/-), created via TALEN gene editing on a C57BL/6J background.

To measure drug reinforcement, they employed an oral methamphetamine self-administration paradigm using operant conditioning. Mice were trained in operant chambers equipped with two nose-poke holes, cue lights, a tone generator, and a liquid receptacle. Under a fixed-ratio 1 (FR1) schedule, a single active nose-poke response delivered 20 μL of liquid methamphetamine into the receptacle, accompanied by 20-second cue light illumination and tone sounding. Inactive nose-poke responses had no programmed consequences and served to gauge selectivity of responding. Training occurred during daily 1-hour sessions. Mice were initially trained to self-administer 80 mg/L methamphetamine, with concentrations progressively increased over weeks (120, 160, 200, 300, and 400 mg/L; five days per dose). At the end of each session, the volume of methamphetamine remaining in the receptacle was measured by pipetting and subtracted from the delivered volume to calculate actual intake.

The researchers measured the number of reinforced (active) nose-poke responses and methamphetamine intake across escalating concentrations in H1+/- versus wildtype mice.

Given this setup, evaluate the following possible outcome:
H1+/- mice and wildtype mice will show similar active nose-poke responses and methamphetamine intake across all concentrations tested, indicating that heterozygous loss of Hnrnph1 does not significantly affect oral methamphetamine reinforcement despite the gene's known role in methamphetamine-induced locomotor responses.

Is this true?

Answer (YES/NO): NO